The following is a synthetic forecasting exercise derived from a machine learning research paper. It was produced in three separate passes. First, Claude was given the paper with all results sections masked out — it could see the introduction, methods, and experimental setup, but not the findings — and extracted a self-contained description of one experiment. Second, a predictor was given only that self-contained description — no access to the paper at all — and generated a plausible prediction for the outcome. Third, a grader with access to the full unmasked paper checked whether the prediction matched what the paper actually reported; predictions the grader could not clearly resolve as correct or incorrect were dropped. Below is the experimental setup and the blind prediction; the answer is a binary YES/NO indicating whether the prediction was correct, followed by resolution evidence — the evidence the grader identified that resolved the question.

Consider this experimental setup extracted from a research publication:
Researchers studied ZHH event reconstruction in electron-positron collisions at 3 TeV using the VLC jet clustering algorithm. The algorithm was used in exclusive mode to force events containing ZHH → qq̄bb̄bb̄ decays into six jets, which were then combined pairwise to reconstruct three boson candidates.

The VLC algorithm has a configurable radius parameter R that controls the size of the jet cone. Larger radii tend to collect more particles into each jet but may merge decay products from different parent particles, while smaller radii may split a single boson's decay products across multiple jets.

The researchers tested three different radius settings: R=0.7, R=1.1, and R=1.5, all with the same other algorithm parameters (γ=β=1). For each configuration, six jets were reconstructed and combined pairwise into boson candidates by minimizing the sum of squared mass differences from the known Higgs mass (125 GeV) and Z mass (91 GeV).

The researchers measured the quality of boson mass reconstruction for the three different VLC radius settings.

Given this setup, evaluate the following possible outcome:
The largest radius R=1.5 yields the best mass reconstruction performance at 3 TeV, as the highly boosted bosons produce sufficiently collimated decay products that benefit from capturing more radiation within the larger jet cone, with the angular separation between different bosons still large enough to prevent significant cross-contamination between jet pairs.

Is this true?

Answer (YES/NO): NO